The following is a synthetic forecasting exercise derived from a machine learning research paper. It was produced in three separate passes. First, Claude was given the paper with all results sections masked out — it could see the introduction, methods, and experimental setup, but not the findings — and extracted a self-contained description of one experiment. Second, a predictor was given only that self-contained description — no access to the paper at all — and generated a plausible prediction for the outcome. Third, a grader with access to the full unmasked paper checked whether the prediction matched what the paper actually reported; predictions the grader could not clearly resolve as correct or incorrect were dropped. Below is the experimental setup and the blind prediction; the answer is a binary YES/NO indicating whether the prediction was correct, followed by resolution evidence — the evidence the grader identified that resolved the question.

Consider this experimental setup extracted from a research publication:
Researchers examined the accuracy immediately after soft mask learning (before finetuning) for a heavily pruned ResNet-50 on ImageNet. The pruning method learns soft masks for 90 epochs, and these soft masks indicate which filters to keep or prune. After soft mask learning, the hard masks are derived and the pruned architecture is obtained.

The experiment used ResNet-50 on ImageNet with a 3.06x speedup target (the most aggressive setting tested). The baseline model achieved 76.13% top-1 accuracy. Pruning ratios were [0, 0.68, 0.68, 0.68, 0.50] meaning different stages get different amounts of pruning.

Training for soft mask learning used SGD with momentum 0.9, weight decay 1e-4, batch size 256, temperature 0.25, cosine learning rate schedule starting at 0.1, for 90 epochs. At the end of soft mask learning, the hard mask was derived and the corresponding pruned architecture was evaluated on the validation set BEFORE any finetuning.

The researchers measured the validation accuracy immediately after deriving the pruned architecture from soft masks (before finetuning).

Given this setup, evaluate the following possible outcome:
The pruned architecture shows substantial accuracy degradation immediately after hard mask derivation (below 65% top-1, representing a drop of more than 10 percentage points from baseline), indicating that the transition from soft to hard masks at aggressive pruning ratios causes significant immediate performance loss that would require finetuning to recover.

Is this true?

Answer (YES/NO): NO